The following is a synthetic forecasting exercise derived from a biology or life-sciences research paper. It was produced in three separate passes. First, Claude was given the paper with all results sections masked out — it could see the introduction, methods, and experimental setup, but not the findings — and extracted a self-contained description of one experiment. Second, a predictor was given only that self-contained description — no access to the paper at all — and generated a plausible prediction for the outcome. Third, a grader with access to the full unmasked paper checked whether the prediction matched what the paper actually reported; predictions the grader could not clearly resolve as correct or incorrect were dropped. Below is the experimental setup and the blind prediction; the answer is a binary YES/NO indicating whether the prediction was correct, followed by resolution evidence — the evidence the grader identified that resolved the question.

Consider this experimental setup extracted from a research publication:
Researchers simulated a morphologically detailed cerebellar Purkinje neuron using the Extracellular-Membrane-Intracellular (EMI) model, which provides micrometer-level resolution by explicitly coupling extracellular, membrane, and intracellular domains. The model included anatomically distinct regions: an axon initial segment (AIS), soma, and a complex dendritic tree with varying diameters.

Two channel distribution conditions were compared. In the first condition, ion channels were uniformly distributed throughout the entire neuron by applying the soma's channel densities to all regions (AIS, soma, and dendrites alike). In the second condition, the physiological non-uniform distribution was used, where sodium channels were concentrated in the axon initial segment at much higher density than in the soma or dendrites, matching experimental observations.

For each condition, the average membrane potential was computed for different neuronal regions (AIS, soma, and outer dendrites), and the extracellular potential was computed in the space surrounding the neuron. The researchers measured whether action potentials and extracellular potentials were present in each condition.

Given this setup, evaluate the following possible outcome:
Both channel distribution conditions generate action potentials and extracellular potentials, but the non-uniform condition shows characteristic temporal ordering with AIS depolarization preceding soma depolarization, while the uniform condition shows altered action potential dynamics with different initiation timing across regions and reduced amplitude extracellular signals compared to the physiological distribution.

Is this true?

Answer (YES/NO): NO